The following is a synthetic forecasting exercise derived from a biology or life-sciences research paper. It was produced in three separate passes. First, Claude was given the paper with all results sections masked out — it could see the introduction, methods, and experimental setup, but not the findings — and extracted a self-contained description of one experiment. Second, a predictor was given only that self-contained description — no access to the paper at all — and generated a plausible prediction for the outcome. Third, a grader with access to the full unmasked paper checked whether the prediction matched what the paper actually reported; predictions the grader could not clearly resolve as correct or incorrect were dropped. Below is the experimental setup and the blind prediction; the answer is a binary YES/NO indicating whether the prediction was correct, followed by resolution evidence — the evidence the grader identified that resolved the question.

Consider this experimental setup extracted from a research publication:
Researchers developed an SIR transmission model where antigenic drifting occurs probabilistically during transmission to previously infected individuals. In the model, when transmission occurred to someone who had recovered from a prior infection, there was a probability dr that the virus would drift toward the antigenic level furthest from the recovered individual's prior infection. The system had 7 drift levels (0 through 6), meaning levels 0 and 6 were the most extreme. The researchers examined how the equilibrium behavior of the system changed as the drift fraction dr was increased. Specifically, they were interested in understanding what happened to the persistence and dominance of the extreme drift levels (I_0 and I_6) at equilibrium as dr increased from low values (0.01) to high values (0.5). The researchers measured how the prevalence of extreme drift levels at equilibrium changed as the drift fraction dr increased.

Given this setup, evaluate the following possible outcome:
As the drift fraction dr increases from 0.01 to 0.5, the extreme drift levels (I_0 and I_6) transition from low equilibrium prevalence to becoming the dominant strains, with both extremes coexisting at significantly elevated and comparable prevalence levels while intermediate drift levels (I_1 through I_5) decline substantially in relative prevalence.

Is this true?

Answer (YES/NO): NO